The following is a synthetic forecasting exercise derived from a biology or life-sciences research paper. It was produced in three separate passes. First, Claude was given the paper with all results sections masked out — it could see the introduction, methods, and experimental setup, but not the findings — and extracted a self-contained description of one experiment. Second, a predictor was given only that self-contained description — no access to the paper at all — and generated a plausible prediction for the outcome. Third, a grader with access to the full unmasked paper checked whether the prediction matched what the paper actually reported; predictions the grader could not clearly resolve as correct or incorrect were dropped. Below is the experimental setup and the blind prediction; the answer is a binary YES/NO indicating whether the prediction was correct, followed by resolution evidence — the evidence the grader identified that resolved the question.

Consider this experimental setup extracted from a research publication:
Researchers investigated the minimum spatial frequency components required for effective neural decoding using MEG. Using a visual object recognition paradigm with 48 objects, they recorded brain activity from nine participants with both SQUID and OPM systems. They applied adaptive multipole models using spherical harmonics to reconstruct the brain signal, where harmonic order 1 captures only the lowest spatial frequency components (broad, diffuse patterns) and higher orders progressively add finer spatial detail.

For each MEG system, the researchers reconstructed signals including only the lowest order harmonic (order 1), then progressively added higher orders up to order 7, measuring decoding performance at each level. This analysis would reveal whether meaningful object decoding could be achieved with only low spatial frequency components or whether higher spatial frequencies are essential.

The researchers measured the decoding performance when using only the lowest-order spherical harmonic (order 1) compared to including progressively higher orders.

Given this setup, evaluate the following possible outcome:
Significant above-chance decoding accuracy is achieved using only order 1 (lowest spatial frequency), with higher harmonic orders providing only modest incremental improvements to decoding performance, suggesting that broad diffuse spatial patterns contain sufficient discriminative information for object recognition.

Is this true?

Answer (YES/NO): NO